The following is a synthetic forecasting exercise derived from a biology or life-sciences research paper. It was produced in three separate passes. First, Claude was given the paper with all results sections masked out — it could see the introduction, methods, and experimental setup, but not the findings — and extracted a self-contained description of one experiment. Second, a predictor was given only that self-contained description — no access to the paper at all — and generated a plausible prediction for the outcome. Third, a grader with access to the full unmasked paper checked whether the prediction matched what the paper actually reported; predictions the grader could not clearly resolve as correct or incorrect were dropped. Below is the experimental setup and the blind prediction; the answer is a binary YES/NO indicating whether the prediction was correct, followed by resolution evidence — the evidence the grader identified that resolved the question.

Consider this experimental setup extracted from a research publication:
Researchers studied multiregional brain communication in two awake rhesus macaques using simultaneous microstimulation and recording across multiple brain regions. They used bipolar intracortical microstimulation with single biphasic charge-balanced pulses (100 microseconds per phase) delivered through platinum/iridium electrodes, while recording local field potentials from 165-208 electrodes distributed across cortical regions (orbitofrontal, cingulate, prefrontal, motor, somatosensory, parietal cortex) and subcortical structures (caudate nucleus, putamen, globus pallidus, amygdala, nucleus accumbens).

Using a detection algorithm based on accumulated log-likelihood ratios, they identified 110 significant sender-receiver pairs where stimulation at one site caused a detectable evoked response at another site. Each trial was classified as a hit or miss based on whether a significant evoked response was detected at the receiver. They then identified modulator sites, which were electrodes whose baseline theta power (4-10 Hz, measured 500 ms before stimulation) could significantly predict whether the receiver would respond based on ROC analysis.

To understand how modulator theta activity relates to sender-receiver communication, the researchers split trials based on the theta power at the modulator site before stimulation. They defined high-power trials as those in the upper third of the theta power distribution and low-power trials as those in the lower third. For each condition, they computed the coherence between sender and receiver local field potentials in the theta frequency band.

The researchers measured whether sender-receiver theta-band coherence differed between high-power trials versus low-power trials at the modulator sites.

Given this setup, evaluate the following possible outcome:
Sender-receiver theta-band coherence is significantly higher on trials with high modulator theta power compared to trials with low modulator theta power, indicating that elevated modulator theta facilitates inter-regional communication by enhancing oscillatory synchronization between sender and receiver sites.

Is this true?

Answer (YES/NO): YES